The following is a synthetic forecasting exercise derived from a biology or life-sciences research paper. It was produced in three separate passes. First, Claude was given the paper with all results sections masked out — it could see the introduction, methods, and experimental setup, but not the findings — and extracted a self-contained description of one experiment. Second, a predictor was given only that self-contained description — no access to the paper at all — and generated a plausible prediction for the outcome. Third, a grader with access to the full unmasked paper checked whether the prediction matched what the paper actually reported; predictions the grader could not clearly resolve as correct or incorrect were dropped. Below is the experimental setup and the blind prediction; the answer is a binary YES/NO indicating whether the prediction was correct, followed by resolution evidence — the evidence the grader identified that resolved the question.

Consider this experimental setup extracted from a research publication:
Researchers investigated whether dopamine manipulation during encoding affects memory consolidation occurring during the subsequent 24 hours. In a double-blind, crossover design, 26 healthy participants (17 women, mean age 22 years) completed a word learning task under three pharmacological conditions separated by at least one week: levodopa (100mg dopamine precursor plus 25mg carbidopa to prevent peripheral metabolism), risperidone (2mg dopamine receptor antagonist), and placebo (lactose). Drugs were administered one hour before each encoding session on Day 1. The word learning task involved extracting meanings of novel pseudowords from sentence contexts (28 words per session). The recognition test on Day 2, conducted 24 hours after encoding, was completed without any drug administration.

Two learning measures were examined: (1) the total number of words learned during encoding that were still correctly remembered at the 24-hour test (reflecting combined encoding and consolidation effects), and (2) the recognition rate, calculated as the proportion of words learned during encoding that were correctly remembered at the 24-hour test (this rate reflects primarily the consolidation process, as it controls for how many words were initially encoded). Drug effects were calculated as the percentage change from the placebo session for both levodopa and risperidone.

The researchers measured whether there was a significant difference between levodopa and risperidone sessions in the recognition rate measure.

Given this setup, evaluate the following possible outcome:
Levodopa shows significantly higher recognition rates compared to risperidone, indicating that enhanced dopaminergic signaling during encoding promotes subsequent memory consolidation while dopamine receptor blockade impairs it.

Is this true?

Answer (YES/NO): NO